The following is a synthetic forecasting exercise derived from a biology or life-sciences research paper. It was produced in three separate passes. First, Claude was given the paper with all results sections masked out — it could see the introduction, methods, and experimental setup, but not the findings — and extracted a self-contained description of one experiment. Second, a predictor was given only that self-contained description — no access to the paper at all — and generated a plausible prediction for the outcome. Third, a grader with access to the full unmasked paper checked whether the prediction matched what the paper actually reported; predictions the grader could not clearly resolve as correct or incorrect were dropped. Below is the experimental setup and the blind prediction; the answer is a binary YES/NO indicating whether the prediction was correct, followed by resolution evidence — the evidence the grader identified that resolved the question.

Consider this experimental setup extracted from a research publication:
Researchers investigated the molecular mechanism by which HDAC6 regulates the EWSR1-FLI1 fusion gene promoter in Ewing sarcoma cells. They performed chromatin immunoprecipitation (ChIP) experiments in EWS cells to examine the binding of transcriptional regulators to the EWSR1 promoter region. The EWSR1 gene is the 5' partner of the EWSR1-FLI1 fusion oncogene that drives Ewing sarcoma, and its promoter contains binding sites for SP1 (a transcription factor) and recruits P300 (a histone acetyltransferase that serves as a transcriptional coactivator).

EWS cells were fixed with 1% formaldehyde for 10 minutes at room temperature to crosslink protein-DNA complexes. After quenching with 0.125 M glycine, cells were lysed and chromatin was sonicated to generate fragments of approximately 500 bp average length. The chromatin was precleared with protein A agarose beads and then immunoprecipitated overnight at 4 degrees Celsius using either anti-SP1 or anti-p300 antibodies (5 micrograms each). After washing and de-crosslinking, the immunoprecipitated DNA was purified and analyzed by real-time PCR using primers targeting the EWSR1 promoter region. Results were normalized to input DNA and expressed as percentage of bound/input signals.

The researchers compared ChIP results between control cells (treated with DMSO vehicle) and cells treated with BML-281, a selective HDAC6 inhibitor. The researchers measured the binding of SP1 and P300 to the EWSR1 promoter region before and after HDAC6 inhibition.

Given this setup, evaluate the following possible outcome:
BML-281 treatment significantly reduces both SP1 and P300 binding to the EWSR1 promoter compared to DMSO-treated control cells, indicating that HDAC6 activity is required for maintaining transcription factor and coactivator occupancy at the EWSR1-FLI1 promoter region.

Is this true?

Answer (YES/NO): YES